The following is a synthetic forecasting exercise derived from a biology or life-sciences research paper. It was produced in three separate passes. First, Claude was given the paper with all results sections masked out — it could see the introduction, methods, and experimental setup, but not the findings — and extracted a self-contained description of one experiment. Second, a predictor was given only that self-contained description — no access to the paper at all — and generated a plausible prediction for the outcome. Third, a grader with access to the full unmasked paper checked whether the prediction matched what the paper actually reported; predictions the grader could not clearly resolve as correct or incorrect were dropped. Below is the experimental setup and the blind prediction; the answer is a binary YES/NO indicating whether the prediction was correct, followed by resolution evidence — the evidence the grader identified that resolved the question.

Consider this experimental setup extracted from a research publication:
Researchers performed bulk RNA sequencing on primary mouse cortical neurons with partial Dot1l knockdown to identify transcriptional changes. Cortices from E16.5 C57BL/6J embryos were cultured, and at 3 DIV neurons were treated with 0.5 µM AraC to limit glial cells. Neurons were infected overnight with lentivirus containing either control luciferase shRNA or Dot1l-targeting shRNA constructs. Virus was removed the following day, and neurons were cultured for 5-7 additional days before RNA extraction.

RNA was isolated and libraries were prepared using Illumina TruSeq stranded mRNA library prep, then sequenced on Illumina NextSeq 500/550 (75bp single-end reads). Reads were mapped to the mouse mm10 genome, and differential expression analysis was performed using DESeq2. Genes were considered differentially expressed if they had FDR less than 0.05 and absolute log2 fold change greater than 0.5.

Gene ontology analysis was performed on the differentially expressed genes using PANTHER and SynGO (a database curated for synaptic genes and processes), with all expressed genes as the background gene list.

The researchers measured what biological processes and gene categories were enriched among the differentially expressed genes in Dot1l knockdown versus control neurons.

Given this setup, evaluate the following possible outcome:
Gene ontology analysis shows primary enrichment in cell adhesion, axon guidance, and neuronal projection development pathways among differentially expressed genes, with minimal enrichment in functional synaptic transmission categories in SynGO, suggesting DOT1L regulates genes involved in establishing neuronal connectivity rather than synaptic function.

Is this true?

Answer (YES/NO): NO